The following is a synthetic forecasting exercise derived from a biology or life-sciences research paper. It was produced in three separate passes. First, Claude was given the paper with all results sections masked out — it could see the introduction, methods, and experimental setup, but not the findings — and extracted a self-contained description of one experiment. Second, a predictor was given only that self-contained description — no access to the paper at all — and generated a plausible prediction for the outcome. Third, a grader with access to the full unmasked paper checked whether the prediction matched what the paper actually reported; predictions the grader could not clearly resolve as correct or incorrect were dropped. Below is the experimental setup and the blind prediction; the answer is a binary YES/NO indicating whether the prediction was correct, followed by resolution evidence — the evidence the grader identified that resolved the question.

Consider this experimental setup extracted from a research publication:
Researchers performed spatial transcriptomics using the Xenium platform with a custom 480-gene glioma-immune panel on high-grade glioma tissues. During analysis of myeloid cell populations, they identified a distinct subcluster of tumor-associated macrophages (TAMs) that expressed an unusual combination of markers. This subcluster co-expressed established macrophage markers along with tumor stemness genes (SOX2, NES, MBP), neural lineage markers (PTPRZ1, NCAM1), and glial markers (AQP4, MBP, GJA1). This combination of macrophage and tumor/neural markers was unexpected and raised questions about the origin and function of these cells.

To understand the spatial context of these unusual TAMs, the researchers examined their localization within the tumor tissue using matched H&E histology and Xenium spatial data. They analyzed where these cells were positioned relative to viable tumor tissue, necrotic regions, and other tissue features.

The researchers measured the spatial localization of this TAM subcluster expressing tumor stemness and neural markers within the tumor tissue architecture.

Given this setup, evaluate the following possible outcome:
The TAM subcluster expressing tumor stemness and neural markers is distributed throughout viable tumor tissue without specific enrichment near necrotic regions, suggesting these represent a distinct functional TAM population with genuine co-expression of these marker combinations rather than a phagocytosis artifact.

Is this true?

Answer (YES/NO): NO